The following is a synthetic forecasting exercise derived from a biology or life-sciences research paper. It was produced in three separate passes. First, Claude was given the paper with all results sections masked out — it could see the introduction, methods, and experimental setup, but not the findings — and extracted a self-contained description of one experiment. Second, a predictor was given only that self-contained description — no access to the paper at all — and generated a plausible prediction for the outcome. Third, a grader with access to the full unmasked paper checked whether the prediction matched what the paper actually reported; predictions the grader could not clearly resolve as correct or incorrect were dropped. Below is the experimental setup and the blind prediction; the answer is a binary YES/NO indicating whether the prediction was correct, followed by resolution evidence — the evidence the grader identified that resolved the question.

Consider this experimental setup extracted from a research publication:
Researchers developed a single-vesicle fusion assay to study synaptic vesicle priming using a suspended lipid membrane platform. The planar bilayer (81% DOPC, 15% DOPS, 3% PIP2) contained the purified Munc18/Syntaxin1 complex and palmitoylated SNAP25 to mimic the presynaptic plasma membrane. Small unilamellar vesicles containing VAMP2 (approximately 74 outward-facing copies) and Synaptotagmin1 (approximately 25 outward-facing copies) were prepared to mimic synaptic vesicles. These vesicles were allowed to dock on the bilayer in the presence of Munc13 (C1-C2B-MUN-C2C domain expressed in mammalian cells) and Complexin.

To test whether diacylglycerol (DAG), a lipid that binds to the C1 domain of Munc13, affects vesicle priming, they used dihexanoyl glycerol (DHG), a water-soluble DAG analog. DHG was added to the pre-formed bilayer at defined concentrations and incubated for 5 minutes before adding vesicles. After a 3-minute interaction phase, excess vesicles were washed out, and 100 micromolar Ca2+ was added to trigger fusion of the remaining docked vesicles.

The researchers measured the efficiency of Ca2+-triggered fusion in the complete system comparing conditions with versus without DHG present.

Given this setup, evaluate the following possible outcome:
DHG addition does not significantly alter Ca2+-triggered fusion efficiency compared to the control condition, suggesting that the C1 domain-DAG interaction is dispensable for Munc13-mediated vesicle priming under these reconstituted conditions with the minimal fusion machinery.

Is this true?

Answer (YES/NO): NO